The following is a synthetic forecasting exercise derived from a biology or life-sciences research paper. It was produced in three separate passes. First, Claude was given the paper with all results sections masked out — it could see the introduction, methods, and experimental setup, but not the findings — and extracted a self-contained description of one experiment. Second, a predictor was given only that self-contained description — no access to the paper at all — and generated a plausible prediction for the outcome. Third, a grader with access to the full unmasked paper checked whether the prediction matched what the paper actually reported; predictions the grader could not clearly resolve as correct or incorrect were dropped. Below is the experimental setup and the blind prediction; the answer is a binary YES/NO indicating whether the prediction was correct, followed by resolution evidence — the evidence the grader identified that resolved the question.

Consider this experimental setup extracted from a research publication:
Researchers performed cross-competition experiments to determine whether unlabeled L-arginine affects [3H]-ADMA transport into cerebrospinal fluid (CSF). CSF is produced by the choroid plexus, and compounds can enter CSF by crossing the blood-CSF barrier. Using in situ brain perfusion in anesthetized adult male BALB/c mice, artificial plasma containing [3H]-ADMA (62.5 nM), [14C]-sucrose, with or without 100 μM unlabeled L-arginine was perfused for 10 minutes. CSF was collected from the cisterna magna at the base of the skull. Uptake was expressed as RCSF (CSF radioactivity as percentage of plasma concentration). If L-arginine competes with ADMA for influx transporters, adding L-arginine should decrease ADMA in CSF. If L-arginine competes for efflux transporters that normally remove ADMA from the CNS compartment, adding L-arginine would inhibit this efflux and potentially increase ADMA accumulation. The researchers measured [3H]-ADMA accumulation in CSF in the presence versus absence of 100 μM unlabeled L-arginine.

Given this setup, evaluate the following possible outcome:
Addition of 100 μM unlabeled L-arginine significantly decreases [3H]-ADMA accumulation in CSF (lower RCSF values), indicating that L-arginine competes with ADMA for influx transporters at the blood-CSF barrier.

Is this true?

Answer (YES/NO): NO